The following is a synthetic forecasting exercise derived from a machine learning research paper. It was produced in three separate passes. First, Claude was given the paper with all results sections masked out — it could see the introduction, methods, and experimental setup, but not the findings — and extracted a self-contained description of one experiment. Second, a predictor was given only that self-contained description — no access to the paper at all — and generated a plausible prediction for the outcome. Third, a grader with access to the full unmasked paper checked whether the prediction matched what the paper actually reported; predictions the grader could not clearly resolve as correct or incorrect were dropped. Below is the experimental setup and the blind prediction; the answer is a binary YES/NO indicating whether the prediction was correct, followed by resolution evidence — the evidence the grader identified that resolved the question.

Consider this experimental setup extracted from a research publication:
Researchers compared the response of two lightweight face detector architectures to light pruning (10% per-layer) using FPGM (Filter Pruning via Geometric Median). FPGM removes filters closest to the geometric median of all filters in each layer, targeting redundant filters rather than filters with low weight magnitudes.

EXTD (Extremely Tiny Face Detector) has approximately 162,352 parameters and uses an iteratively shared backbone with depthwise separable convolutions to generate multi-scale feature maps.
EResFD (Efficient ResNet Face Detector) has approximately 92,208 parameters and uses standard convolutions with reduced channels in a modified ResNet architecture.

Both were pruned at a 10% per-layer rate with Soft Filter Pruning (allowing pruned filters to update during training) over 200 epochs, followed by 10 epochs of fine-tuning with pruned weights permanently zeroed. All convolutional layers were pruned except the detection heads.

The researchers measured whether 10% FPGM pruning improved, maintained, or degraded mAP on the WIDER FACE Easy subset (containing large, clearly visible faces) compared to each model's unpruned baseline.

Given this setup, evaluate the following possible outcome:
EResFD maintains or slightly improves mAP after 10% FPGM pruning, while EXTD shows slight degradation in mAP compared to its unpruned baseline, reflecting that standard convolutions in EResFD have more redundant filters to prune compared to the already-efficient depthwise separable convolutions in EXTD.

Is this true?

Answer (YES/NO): NO